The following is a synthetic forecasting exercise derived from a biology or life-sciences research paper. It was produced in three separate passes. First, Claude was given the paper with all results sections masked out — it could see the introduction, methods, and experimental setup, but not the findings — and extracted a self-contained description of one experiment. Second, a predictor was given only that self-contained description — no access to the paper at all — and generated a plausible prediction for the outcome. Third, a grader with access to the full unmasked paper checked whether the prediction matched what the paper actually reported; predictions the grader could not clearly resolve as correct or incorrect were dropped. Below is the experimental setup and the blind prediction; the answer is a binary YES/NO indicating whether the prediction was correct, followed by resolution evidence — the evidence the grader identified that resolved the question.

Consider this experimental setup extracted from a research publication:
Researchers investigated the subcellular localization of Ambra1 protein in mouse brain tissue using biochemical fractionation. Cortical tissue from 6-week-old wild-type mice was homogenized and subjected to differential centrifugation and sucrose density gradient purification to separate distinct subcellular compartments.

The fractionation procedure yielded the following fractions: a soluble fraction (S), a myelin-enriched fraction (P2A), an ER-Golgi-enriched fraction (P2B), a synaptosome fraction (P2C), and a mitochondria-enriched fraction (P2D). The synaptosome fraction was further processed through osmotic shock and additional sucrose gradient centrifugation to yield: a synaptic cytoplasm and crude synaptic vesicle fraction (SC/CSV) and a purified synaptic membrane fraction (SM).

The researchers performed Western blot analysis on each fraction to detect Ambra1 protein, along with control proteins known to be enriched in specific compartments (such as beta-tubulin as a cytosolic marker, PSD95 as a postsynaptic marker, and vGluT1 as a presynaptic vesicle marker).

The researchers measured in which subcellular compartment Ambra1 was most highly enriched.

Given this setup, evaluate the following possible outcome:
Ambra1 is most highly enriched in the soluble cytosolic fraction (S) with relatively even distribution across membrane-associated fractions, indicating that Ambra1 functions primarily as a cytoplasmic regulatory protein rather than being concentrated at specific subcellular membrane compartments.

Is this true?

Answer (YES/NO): NO